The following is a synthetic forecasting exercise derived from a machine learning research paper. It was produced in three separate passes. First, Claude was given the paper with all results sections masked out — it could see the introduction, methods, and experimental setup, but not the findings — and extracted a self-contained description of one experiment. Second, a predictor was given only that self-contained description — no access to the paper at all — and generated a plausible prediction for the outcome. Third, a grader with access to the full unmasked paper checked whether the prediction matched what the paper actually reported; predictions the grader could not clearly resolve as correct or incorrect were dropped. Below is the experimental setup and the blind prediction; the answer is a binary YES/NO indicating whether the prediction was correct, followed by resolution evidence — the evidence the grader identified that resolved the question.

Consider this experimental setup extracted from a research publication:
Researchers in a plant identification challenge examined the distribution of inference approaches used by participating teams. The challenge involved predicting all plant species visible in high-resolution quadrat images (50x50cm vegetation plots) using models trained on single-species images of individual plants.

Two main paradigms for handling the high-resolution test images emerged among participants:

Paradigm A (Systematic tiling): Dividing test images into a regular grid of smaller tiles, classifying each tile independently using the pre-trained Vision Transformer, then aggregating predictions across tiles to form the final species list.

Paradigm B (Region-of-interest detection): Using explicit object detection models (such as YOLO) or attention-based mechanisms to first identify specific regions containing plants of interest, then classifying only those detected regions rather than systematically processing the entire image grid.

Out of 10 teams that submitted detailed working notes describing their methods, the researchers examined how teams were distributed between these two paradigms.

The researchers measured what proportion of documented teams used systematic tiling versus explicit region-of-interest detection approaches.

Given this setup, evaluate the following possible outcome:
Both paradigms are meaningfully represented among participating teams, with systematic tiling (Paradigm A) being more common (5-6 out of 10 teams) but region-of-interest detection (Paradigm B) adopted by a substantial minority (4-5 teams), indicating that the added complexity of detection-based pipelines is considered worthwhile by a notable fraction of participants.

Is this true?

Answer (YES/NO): NO